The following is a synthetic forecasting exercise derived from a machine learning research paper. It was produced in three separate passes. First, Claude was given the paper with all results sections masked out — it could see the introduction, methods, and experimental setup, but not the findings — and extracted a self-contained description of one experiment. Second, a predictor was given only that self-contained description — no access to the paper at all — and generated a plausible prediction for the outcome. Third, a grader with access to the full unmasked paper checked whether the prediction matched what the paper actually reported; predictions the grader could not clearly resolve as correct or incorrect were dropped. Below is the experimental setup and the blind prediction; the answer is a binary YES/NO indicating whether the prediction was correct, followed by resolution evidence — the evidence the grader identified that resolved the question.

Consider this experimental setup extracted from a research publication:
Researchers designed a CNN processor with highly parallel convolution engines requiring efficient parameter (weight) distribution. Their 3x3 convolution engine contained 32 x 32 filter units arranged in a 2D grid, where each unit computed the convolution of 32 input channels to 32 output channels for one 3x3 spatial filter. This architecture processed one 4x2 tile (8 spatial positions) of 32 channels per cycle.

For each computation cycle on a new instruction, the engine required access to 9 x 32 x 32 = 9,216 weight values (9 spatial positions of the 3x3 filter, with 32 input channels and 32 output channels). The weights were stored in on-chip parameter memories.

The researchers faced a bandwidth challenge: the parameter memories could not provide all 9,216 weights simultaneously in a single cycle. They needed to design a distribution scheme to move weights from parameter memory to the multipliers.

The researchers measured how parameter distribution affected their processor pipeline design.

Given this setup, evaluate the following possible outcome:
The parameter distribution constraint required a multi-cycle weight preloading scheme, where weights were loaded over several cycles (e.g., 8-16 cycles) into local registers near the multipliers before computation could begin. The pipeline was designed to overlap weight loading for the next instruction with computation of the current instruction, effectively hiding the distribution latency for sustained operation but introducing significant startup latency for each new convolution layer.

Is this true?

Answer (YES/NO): NO